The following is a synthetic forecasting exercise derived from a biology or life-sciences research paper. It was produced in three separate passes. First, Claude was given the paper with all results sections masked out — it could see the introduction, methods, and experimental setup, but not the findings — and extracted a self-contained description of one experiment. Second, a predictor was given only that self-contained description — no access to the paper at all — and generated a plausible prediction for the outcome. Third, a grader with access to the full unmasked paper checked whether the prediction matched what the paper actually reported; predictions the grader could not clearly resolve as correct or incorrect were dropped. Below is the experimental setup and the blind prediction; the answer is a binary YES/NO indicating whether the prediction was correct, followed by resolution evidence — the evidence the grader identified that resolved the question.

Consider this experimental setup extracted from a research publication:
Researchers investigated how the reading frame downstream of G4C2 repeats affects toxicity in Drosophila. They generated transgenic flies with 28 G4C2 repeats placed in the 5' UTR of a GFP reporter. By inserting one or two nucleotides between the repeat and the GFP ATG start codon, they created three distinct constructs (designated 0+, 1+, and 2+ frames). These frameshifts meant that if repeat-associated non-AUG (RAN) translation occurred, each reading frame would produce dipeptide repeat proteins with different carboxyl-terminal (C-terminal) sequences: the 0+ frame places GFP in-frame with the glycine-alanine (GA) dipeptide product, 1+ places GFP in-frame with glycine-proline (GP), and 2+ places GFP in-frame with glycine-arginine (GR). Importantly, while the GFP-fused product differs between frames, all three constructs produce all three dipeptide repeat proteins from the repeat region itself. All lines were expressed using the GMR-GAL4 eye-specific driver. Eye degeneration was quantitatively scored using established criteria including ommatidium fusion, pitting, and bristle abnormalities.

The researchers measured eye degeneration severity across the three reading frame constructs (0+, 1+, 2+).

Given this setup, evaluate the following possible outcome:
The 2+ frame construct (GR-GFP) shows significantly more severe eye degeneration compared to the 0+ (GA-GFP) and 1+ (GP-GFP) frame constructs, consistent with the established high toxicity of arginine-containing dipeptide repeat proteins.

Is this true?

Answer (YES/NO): NO